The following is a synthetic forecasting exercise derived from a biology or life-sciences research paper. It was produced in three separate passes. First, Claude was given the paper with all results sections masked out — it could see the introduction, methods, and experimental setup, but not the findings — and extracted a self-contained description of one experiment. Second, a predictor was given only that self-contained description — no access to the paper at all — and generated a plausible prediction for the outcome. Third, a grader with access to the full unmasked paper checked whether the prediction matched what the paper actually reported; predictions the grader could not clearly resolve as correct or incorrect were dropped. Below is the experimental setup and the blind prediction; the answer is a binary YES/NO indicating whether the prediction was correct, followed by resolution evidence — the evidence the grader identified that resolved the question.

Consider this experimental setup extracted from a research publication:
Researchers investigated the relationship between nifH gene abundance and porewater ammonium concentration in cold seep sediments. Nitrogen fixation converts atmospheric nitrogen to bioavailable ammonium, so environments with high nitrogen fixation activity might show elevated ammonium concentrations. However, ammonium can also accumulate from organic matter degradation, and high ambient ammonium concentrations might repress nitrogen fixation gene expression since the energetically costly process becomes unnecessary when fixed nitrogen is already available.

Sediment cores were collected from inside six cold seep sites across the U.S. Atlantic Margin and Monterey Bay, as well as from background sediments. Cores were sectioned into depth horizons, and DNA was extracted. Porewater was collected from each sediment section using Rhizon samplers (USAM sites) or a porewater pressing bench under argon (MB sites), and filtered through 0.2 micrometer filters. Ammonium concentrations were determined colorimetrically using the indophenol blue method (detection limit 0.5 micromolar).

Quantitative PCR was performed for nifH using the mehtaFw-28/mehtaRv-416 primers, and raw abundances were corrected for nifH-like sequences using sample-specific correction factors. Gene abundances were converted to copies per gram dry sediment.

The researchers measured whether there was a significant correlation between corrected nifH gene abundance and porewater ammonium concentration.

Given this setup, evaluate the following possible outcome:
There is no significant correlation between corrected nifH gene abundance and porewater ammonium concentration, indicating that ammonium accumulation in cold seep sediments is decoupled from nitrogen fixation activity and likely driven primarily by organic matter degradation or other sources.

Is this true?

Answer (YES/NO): NO